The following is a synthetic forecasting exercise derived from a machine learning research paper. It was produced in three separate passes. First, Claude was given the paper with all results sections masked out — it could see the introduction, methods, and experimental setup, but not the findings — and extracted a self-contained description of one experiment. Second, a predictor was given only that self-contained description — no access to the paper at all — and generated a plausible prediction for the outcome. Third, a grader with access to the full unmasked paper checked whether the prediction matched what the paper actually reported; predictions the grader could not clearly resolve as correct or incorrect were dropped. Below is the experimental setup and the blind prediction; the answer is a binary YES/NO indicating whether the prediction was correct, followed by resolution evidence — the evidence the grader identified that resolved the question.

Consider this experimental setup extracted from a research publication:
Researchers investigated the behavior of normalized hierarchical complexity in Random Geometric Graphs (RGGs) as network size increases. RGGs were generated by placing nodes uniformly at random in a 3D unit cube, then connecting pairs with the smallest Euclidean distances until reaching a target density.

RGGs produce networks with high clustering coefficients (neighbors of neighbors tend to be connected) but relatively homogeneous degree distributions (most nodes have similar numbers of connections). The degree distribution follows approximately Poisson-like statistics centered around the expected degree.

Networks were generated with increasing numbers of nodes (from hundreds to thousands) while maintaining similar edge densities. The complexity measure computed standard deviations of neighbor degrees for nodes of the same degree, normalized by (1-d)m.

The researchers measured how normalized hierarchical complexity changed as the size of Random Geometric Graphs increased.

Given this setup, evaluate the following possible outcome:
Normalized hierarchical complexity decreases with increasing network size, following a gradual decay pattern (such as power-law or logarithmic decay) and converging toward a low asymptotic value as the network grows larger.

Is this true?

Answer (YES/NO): YES